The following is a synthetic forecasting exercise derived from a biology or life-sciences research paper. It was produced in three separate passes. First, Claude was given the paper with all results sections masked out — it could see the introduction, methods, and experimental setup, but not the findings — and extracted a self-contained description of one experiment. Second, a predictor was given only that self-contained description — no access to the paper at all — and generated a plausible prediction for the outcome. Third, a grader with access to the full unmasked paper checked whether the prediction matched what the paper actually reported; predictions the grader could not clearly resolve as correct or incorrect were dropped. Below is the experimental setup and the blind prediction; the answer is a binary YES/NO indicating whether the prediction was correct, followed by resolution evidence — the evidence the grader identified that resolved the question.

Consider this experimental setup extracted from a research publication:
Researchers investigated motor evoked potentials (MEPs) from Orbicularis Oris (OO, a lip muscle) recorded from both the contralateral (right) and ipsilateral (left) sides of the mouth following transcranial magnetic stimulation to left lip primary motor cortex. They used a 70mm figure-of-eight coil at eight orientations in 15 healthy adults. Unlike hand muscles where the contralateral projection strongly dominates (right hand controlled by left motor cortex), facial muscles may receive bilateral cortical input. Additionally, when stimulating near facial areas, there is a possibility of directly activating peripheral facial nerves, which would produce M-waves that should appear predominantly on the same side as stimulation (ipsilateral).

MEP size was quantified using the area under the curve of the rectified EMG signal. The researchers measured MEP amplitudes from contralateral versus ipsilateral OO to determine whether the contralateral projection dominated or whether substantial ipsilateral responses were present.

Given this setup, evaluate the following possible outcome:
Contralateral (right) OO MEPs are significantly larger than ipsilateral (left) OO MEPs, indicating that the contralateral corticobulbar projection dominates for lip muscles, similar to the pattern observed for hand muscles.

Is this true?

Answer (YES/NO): NO